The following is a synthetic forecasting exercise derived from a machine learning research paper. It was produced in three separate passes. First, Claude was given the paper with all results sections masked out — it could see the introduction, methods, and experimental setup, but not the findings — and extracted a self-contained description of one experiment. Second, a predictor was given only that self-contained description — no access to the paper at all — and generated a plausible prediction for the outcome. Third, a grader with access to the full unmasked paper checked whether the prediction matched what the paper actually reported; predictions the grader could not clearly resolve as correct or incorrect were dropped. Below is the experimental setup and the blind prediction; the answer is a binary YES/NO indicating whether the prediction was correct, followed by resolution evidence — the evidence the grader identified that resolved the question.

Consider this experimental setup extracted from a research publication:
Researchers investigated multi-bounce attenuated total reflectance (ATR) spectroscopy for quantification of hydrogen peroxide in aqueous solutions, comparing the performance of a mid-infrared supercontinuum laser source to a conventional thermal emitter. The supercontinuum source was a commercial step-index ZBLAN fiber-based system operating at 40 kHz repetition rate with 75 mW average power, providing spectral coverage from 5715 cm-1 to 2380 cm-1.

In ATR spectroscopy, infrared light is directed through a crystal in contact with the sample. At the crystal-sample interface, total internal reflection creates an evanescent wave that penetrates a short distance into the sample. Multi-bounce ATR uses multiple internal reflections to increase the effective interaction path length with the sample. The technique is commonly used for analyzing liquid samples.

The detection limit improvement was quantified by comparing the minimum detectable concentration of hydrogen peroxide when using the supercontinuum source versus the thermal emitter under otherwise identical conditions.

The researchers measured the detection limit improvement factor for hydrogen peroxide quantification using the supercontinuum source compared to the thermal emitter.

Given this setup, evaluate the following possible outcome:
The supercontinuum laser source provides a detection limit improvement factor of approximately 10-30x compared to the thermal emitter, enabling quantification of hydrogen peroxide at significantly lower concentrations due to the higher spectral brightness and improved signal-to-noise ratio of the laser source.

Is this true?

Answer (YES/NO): NO